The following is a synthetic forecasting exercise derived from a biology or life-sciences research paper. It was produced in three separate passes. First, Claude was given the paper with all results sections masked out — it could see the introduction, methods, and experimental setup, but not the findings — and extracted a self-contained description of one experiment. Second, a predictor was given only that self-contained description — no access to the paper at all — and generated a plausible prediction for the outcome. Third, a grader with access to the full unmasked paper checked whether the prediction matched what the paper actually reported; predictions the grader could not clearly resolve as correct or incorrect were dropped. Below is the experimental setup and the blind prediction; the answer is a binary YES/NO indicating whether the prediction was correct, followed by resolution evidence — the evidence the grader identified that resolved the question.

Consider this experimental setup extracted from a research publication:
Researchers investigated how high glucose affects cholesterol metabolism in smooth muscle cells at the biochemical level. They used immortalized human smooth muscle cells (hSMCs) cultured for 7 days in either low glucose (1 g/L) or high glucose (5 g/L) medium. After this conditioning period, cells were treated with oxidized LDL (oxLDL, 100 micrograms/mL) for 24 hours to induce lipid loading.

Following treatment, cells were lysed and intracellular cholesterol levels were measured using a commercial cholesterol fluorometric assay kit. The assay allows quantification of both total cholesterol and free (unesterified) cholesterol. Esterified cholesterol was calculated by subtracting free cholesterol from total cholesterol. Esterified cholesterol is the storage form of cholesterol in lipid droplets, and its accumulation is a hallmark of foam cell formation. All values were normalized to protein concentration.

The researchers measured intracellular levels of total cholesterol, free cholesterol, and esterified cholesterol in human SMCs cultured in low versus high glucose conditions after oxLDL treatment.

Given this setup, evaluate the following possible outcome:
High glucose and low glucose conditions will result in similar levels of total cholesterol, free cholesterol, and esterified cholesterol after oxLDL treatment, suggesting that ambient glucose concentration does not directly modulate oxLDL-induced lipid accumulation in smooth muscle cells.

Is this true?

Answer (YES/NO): NO